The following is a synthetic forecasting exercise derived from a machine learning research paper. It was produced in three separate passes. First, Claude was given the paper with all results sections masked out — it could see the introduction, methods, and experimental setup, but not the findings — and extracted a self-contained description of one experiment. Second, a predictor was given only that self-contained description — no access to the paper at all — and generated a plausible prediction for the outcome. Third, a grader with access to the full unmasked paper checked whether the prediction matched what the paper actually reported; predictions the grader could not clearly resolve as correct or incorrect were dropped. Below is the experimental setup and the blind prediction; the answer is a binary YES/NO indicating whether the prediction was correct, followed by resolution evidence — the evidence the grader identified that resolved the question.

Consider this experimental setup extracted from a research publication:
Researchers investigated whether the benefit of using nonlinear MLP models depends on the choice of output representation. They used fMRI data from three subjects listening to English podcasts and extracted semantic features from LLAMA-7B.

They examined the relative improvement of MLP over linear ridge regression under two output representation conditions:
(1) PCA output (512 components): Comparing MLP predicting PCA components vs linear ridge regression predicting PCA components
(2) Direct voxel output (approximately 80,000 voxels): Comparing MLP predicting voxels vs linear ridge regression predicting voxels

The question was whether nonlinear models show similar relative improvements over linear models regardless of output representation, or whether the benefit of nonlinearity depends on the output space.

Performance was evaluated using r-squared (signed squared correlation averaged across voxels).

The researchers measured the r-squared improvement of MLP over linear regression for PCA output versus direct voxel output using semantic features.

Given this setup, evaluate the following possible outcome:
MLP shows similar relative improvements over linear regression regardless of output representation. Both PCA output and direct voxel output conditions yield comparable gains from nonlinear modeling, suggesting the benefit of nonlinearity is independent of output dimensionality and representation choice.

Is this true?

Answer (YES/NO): NO